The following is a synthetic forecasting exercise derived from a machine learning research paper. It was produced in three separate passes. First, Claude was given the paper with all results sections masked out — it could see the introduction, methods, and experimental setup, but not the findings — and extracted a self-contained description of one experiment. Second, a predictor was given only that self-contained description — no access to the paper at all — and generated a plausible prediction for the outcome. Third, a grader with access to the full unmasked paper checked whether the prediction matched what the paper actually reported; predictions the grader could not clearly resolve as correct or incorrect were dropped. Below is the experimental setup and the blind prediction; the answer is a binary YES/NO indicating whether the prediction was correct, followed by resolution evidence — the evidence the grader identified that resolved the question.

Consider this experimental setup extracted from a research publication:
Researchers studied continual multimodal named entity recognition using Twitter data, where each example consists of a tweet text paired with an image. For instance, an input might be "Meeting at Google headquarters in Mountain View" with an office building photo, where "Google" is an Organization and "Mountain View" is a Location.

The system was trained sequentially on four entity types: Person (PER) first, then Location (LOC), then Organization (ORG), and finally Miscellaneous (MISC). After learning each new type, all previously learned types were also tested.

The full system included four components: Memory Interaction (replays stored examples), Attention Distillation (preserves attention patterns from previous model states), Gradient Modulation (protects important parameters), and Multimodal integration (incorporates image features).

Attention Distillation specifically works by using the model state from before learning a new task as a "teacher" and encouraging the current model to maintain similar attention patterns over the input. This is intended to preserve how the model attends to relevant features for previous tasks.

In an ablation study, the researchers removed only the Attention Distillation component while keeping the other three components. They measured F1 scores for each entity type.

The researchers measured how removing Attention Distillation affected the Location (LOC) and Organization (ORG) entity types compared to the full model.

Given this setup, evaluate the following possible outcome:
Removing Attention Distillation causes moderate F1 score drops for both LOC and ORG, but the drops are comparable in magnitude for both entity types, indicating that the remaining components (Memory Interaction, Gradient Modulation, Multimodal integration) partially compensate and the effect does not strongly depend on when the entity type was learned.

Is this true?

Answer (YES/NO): NO